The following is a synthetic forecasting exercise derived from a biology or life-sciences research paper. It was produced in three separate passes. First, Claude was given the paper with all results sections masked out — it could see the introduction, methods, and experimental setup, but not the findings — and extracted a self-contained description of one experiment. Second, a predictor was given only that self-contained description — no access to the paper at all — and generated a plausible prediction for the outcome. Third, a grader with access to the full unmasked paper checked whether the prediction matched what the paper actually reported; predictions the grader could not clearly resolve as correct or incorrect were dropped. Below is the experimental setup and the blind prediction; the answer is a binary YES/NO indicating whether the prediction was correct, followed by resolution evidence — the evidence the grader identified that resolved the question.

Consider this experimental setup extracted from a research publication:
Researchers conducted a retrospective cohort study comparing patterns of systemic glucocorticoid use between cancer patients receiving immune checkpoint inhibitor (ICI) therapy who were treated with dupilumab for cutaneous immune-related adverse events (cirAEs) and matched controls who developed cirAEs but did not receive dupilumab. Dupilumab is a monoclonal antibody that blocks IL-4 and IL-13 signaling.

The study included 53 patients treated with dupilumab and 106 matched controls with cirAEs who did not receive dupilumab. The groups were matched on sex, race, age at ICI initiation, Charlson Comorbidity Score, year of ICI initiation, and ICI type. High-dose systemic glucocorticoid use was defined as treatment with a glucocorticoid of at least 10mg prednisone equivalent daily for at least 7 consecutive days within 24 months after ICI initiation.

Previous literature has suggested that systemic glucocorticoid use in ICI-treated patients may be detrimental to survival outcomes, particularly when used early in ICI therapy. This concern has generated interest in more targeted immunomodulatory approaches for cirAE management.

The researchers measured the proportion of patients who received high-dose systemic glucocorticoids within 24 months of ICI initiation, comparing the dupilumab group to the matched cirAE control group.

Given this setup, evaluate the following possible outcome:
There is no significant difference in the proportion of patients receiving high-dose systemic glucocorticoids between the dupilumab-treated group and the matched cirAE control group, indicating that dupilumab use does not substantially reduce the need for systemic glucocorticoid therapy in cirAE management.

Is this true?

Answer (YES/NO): YES